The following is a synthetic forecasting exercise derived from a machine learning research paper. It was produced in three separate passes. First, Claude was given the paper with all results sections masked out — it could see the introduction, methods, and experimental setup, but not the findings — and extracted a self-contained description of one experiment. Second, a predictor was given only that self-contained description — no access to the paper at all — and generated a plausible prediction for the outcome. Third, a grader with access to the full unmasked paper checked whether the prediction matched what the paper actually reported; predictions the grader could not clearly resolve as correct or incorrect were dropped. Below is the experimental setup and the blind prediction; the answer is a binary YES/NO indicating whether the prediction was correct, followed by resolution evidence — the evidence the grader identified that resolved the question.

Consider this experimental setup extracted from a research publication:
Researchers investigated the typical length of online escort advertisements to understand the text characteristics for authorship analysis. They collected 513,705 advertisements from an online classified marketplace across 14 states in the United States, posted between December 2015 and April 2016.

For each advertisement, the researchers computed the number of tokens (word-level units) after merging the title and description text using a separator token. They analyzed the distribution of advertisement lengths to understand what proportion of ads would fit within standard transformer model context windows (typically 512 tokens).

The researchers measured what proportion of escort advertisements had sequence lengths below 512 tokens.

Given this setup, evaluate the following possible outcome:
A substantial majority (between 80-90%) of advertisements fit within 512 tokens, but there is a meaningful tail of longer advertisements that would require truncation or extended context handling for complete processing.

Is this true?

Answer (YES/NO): NO